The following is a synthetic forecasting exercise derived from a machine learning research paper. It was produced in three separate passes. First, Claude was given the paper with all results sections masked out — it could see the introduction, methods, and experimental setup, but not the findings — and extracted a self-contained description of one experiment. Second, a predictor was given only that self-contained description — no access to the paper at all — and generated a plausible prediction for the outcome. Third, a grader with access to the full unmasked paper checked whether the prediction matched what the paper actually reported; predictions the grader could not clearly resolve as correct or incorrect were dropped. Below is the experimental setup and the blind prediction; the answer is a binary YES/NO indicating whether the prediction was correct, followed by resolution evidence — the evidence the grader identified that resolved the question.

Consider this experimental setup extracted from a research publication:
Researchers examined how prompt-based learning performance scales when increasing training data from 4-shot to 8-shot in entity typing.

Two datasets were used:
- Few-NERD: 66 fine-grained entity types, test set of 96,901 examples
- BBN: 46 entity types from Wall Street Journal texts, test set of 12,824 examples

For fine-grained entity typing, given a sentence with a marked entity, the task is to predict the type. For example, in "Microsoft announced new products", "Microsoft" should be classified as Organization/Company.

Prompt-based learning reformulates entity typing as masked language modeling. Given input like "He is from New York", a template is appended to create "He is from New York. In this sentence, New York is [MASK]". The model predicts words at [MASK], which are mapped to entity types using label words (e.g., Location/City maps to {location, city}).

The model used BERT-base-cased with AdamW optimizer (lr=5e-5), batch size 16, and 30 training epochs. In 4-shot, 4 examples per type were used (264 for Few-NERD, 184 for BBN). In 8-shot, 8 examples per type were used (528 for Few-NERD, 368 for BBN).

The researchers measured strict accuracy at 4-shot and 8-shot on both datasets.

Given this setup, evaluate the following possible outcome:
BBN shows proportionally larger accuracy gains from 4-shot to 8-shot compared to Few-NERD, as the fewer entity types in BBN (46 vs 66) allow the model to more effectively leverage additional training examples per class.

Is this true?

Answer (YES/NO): NO